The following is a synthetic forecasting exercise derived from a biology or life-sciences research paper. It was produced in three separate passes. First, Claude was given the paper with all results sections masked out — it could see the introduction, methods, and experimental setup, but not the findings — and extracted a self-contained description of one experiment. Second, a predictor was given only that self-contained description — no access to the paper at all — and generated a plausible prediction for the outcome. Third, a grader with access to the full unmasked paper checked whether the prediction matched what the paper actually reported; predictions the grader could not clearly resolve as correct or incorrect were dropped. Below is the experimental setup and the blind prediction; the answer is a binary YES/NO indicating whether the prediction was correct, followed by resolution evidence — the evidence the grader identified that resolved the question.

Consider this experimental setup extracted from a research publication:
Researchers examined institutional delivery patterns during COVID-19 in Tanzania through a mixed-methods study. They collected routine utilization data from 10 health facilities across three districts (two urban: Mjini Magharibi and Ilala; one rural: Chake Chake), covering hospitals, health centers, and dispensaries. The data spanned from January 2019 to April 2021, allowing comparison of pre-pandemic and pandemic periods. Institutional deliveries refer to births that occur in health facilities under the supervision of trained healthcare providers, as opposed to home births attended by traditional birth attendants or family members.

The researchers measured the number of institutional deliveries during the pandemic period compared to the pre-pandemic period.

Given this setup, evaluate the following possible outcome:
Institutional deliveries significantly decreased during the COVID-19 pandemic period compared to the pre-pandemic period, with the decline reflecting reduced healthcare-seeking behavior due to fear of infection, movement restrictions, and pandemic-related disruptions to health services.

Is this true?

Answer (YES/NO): NO